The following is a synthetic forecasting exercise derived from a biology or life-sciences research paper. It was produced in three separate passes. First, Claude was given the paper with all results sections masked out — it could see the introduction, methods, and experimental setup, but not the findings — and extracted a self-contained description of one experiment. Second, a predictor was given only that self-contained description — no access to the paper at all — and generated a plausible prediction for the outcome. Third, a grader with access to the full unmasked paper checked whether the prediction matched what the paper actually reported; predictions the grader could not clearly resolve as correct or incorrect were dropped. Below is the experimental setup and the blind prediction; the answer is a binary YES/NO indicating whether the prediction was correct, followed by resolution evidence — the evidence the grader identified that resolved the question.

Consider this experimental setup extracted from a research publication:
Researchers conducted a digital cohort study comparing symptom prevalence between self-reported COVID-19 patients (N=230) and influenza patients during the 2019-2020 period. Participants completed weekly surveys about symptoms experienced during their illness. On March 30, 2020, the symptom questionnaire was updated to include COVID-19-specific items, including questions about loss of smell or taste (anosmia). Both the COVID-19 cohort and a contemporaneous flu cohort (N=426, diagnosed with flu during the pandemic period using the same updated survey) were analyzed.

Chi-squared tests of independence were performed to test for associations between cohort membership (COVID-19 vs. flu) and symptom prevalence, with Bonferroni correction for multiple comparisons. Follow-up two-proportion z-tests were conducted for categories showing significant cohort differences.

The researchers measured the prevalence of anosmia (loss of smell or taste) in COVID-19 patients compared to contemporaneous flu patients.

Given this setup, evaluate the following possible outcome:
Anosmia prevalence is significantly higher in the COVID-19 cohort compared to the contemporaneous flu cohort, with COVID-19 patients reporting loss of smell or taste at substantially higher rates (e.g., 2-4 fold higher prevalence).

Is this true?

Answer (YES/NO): YES